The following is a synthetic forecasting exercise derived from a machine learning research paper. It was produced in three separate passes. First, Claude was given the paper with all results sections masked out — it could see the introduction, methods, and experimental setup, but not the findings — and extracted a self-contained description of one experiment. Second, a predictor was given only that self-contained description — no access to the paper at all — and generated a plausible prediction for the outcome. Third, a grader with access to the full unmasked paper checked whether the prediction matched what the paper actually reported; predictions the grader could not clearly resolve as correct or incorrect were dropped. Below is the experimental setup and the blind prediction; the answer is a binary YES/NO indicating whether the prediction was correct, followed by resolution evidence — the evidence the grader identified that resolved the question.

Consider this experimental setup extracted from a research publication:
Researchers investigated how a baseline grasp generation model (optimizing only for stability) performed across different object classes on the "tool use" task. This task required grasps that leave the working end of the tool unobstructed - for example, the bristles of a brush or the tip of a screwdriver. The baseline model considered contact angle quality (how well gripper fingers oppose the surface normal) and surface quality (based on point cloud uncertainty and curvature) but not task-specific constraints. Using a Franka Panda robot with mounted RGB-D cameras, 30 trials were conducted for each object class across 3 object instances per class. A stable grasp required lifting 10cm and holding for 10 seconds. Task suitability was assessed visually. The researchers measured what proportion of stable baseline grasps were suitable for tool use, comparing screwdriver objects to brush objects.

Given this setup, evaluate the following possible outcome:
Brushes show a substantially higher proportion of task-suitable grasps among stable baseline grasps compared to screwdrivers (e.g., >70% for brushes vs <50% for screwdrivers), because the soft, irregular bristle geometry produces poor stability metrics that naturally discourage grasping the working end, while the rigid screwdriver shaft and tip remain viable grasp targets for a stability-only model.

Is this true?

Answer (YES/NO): NO